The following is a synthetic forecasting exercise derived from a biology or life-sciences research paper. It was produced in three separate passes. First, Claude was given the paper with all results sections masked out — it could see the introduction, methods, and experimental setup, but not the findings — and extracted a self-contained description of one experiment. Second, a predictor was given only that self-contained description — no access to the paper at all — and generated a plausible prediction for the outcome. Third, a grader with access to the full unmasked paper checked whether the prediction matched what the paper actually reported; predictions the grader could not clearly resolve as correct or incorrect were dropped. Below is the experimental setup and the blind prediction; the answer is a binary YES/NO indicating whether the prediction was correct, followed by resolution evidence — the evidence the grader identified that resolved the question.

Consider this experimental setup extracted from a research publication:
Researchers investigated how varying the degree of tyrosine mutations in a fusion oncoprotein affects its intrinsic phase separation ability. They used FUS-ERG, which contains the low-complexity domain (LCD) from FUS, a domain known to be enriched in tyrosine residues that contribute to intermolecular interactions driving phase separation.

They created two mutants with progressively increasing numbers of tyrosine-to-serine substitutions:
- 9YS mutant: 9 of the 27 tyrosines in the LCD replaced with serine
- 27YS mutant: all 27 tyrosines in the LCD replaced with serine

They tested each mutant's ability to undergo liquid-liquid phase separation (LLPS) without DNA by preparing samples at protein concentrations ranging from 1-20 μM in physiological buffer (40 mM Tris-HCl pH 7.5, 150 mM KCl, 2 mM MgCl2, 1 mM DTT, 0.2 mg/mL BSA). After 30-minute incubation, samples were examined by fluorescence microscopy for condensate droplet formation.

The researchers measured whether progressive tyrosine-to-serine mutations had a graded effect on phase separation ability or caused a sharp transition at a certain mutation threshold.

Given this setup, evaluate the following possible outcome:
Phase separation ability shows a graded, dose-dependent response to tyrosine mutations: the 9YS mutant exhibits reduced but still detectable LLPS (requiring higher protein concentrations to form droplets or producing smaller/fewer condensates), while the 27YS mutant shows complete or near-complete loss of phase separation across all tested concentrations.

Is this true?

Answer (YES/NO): NO